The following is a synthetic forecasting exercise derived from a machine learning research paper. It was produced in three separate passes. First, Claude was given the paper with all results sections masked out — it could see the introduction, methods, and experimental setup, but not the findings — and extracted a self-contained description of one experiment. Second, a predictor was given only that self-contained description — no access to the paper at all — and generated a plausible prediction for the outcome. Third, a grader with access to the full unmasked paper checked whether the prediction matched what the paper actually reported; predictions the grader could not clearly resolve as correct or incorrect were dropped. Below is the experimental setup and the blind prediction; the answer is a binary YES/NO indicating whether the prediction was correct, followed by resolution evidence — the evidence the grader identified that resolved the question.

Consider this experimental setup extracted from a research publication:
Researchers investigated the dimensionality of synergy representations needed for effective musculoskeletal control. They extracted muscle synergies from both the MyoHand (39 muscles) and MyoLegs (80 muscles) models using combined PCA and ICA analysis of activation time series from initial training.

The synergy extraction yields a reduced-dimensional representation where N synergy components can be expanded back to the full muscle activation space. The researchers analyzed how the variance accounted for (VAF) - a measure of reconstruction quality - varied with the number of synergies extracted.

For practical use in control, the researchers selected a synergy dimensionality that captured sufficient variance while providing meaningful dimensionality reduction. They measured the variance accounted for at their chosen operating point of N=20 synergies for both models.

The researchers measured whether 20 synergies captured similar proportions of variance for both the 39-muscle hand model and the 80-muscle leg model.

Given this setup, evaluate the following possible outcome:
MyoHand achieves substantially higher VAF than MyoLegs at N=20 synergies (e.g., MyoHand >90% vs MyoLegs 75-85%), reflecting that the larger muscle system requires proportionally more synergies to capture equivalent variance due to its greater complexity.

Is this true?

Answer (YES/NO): NO